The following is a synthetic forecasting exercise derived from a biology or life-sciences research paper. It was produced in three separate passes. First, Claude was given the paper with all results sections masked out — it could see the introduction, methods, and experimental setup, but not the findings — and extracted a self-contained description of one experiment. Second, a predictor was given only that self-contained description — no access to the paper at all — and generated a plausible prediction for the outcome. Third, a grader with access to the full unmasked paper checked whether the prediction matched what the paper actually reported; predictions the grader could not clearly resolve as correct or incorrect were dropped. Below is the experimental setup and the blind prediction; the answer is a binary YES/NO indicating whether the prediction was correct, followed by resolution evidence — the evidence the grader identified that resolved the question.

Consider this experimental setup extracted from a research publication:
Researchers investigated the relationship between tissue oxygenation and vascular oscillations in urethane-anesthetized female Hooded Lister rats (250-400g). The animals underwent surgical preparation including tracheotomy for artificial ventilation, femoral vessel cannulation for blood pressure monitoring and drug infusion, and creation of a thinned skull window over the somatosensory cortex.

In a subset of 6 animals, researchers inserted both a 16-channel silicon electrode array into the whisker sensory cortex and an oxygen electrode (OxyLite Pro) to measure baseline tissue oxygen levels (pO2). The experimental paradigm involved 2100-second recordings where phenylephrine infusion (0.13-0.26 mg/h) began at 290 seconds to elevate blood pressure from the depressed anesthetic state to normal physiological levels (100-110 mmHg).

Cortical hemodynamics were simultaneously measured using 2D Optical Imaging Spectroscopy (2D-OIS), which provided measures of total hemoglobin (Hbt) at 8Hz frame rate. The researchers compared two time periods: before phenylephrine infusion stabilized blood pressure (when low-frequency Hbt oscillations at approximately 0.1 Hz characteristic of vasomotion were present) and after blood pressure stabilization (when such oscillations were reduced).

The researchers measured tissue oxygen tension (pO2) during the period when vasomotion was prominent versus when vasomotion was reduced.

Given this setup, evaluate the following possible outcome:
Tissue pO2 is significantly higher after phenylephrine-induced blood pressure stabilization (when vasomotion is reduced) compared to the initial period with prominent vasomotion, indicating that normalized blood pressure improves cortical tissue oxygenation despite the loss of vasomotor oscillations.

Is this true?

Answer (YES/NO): YES